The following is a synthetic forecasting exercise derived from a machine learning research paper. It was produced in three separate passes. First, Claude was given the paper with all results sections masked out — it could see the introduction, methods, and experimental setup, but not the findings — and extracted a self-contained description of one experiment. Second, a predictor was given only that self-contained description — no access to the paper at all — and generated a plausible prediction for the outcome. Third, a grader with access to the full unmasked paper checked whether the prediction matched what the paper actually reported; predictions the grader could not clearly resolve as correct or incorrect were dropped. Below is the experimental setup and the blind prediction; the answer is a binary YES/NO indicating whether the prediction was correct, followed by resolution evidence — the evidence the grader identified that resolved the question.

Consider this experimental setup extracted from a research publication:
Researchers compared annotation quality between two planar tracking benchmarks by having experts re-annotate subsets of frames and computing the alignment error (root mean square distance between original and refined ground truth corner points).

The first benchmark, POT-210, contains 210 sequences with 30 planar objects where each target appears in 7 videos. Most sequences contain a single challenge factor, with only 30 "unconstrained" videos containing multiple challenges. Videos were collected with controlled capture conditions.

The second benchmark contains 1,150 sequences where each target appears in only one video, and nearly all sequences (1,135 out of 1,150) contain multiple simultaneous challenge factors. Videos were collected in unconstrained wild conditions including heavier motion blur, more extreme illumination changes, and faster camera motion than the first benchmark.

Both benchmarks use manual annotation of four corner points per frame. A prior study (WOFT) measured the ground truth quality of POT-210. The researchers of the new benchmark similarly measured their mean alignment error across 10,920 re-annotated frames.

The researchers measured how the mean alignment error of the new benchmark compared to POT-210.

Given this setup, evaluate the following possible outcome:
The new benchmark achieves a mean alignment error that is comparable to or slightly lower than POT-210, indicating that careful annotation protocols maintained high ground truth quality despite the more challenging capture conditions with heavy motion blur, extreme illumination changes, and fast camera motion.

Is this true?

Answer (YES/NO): NO